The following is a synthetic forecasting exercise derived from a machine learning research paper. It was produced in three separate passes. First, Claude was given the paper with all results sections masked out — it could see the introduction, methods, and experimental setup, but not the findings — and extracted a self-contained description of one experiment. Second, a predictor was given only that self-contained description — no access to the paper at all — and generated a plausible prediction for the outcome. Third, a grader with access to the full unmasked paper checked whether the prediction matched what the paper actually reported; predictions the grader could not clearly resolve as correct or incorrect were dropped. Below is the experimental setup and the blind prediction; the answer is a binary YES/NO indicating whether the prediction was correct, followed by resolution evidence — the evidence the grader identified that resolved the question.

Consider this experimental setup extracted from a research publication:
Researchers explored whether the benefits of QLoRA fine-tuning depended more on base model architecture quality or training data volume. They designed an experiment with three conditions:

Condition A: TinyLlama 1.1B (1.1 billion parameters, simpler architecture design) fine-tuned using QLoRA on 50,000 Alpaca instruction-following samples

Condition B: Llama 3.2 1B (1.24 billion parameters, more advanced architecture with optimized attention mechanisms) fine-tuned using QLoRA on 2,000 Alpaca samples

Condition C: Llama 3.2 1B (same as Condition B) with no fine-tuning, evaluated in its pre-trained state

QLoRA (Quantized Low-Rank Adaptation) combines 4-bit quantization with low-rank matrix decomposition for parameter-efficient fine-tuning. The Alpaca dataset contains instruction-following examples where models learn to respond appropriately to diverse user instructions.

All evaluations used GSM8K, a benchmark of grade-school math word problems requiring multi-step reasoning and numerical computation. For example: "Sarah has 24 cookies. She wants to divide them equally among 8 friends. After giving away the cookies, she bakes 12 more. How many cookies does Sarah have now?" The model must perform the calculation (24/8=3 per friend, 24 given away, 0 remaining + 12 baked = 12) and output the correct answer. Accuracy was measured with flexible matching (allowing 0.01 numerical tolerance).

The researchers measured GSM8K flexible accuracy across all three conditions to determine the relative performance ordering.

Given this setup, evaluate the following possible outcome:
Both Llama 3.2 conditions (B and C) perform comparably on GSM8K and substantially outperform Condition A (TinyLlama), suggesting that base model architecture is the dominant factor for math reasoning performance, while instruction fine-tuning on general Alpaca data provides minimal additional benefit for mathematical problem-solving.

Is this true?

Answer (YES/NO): NO